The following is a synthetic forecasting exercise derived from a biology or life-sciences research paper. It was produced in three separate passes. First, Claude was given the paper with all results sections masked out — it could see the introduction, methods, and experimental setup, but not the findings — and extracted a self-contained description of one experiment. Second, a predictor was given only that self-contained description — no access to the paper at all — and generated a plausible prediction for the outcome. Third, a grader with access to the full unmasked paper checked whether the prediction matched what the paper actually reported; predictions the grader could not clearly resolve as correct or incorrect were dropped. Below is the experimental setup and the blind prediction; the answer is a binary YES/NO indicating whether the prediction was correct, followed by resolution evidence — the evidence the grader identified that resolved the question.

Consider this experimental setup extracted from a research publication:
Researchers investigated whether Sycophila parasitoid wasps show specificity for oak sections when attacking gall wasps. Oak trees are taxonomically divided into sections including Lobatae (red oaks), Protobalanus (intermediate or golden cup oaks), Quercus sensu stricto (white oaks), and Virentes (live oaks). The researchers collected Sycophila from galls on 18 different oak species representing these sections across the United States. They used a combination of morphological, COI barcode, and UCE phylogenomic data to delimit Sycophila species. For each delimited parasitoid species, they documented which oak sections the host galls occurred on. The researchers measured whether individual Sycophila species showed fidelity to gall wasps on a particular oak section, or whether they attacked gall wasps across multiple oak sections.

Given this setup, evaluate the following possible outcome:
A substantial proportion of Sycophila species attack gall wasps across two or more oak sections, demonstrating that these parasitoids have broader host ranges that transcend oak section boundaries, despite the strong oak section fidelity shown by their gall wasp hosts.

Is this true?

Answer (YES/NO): NO